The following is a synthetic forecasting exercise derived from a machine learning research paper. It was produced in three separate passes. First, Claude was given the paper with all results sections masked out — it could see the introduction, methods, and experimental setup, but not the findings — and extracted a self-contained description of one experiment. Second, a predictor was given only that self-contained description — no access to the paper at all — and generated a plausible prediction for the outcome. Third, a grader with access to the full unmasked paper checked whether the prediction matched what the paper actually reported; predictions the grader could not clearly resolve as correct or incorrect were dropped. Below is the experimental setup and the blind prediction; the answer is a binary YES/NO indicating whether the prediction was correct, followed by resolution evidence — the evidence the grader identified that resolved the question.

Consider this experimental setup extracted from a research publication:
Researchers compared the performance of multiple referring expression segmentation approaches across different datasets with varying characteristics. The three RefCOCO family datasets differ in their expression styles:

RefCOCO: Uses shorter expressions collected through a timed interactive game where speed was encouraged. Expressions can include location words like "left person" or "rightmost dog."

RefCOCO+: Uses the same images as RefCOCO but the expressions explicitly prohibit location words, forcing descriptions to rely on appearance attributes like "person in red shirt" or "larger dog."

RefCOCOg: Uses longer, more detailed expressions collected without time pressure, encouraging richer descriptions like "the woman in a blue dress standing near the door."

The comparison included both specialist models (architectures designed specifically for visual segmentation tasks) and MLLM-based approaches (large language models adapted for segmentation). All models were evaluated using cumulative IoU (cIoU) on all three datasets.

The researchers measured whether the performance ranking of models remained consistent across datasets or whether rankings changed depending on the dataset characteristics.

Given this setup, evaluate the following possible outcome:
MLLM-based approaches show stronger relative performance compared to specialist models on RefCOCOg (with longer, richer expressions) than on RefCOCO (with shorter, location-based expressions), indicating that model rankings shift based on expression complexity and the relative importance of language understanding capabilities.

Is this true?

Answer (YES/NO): NO